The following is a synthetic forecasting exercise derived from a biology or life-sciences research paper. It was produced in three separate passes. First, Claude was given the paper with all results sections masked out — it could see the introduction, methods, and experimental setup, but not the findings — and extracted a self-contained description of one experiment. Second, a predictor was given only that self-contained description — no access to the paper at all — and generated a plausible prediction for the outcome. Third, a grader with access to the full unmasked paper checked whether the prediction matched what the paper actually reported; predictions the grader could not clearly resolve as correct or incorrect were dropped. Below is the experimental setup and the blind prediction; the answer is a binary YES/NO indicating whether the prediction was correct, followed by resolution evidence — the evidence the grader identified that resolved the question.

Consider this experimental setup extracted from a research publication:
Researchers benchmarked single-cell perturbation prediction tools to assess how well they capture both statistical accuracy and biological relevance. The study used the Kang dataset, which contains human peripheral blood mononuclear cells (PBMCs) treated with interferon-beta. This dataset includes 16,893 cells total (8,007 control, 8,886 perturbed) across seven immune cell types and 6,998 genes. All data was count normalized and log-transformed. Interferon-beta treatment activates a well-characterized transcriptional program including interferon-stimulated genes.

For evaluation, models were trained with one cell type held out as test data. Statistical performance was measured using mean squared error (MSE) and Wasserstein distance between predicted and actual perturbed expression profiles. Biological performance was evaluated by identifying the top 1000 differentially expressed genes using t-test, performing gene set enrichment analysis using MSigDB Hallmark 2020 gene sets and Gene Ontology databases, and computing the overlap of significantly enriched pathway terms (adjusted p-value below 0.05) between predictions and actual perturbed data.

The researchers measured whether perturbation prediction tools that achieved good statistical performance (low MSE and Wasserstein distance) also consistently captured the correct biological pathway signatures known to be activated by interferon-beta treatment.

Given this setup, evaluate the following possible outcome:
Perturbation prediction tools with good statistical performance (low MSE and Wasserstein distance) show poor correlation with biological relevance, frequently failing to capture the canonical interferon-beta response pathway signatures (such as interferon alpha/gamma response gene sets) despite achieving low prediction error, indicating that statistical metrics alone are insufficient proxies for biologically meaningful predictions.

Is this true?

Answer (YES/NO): YES